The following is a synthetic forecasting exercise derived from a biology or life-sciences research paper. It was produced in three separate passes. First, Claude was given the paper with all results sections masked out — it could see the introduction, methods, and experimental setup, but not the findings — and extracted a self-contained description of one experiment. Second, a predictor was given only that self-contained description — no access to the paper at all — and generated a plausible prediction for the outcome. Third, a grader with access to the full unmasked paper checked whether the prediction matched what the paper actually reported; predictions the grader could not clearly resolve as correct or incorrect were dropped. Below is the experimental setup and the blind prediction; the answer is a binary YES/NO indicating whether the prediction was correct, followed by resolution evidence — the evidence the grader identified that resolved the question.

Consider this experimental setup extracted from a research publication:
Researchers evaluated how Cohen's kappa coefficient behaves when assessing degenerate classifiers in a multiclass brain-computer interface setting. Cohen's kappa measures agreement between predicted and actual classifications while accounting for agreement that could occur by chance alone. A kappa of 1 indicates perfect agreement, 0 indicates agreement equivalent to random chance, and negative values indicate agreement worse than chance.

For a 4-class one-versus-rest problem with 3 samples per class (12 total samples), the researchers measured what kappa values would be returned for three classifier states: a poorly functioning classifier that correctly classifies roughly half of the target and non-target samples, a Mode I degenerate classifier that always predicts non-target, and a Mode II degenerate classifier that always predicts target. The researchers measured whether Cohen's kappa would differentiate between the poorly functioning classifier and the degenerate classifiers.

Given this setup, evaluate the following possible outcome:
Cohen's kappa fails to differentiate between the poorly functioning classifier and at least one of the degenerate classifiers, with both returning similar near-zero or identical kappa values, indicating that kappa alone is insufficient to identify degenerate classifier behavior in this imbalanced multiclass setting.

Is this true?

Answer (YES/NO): YES